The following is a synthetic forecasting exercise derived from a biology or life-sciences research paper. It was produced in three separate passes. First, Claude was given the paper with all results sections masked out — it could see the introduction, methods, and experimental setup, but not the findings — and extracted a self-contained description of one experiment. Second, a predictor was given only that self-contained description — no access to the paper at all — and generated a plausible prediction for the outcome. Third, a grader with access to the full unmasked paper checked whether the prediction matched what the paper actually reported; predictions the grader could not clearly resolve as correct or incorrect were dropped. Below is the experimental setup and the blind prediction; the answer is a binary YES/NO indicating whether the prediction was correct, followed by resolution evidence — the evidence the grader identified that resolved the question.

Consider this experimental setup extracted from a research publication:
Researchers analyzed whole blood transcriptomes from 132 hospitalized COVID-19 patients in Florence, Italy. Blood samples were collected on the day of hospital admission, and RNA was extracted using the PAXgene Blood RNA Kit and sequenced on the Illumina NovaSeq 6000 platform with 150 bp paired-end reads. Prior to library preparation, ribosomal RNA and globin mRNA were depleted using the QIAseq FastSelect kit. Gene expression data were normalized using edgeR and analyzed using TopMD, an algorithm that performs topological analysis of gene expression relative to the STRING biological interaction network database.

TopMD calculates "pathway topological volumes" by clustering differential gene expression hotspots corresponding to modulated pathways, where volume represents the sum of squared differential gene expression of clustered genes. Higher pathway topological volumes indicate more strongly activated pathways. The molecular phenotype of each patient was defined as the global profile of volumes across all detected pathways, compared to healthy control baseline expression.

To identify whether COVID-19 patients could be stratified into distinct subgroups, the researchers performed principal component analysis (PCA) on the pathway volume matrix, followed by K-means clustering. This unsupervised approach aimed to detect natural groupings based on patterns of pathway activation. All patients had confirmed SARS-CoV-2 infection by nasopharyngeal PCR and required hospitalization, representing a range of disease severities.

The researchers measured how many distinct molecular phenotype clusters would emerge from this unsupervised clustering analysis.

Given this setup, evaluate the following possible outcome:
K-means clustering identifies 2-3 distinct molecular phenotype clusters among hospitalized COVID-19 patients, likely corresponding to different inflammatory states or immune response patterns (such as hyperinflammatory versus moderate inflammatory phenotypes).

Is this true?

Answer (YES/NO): YES